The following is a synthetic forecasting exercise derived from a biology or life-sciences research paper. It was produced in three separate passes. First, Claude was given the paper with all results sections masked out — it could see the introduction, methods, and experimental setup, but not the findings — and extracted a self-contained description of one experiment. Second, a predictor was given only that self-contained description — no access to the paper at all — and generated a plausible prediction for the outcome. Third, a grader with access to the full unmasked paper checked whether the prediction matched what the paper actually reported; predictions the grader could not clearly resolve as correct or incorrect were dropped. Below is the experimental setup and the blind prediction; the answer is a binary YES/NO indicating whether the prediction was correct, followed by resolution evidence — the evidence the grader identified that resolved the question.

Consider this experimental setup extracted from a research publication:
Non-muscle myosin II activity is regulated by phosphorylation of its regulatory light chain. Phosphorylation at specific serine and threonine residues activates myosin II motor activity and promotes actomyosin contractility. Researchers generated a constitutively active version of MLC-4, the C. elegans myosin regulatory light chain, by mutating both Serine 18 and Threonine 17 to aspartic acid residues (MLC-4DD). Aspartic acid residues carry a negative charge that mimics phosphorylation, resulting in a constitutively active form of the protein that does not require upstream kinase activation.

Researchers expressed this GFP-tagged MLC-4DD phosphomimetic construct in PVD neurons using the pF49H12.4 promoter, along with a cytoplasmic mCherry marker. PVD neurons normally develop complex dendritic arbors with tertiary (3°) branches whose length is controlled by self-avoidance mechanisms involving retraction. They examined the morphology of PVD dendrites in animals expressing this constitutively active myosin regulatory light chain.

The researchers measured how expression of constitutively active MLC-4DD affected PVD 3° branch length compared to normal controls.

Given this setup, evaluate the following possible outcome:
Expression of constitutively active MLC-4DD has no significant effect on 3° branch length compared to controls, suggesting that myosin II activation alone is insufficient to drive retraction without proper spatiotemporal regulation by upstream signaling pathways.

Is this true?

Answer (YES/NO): NO